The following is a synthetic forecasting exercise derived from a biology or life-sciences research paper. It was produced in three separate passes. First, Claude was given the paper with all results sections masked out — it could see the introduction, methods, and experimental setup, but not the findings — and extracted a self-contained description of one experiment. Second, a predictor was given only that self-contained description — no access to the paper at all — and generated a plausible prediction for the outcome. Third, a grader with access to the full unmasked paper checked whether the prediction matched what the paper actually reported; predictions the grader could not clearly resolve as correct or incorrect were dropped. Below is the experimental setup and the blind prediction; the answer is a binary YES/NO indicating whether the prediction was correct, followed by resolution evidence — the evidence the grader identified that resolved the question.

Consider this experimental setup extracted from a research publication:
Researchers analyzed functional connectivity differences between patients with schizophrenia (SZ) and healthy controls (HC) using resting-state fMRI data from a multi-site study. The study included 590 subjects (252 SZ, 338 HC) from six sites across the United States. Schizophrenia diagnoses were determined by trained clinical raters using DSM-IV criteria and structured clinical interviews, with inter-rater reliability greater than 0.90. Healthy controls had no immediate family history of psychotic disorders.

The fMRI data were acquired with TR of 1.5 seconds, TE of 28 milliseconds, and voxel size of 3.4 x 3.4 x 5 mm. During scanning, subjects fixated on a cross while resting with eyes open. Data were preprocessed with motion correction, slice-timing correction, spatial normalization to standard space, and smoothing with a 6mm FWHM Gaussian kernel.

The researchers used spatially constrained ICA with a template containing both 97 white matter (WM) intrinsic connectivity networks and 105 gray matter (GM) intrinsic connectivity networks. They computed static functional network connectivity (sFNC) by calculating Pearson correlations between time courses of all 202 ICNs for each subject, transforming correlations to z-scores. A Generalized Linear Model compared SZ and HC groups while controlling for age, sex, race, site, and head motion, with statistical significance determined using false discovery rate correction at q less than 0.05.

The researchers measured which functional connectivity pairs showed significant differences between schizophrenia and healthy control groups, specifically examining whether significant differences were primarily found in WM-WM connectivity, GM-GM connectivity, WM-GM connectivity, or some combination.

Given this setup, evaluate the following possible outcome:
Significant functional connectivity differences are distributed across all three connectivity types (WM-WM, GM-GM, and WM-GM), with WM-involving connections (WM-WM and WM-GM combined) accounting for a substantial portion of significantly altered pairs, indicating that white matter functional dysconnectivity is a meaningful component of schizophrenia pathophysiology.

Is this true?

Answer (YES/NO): YES